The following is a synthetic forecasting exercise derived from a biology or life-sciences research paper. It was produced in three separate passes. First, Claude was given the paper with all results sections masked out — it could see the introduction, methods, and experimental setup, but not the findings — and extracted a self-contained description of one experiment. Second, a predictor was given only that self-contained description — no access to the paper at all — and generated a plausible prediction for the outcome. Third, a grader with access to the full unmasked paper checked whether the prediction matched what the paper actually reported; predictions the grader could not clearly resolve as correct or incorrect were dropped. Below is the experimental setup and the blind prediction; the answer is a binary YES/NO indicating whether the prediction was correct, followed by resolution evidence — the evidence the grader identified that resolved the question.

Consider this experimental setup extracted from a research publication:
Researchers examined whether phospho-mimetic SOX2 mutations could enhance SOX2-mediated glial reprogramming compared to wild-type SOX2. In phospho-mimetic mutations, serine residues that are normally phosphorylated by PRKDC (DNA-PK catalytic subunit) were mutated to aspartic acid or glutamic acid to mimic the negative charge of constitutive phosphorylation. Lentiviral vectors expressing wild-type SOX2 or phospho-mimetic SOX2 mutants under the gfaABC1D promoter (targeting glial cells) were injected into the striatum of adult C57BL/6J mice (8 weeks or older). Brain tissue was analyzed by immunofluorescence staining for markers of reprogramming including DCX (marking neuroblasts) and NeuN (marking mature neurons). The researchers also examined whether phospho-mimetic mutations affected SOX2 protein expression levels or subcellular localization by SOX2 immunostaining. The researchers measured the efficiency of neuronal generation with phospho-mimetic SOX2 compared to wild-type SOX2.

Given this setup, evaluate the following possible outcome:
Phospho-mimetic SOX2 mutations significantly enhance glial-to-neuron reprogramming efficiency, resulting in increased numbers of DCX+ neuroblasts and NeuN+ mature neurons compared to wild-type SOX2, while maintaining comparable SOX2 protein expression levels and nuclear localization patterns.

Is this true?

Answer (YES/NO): NO